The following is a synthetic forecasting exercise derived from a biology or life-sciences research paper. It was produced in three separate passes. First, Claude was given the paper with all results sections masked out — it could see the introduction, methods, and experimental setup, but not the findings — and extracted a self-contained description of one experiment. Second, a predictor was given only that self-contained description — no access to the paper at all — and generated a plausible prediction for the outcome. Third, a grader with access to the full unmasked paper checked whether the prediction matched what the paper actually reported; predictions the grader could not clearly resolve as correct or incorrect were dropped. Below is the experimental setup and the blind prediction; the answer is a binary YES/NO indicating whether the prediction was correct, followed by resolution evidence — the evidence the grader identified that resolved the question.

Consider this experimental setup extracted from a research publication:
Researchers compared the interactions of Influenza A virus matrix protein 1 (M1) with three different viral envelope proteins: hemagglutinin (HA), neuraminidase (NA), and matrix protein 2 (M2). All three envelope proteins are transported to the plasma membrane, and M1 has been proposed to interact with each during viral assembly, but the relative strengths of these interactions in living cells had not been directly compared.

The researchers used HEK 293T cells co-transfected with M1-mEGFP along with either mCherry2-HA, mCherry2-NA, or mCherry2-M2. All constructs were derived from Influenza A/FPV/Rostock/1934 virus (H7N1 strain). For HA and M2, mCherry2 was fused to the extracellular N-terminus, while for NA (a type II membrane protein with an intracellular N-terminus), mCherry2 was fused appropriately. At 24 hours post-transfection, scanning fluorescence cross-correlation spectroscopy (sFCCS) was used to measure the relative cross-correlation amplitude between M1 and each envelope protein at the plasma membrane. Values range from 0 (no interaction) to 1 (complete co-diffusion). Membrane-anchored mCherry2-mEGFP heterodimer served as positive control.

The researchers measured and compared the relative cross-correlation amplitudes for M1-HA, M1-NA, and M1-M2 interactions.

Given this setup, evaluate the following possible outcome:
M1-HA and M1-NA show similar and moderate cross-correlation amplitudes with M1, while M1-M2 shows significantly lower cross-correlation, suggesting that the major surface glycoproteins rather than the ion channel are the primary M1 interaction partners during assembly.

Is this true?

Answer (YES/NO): NO